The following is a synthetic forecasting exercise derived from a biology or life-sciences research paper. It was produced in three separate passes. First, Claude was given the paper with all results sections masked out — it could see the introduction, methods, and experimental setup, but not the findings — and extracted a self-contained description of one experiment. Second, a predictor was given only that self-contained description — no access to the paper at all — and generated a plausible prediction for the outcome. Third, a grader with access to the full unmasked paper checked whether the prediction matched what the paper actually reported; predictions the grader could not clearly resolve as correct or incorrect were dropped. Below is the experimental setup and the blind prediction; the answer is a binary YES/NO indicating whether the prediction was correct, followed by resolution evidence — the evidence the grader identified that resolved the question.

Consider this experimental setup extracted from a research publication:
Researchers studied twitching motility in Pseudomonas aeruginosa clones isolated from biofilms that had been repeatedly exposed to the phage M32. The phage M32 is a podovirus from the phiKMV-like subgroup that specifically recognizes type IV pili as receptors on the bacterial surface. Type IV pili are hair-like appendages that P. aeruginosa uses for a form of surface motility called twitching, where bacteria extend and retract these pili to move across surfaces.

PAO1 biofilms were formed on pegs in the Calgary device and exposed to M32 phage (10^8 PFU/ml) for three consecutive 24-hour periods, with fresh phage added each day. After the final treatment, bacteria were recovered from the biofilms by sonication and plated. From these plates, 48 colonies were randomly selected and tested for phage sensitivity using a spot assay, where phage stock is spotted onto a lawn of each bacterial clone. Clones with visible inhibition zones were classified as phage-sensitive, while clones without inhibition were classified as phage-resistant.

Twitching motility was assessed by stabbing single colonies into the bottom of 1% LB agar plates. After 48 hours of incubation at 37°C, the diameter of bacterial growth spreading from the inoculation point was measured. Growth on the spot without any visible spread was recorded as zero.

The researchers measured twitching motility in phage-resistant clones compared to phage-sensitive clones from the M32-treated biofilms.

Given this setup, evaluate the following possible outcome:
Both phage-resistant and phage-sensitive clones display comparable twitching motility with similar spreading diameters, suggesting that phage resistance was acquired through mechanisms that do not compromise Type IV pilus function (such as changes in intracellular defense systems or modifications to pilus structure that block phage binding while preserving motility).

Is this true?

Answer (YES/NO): YES